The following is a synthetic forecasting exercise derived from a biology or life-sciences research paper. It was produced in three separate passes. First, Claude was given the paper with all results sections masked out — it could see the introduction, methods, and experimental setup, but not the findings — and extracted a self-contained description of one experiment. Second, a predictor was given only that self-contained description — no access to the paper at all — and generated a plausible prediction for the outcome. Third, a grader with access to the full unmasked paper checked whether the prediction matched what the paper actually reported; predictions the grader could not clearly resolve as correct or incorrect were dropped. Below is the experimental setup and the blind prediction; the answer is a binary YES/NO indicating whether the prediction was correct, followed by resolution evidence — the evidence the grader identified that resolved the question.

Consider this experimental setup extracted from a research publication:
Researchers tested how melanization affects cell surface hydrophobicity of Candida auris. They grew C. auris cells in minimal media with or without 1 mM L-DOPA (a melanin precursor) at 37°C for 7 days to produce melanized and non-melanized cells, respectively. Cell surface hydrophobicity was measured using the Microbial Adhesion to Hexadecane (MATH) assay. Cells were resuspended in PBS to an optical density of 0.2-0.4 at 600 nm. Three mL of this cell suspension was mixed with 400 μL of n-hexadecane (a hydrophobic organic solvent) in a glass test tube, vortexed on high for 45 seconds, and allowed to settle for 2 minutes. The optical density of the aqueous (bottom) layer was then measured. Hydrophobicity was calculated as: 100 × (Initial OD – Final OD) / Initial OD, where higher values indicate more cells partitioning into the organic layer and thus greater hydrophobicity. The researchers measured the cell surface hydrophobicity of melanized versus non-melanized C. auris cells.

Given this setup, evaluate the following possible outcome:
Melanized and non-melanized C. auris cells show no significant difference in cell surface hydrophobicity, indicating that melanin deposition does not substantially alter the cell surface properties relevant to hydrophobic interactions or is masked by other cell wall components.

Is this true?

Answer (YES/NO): NO